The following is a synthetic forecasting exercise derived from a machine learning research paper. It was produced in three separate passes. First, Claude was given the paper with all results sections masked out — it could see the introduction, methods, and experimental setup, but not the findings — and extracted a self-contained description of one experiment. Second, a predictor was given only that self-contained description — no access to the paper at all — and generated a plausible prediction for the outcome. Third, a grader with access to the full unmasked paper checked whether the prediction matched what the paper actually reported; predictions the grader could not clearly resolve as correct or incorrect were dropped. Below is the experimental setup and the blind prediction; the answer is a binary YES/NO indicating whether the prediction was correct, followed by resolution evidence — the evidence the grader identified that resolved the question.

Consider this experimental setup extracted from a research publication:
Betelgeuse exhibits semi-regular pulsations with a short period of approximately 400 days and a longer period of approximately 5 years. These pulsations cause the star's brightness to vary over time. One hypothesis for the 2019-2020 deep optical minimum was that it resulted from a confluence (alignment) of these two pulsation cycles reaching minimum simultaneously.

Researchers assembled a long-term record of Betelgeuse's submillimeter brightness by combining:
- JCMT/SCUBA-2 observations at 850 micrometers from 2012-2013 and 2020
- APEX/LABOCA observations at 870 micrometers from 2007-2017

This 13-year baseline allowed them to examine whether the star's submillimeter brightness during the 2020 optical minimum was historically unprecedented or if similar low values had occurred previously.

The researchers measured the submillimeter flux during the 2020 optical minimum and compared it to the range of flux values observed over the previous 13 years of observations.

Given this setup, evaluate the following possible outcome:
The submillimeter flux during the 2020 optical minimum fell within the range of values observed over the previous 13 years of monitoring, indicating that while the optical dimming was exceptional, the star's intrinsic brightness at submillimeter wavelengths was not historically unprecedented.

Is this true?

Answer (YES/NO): NO